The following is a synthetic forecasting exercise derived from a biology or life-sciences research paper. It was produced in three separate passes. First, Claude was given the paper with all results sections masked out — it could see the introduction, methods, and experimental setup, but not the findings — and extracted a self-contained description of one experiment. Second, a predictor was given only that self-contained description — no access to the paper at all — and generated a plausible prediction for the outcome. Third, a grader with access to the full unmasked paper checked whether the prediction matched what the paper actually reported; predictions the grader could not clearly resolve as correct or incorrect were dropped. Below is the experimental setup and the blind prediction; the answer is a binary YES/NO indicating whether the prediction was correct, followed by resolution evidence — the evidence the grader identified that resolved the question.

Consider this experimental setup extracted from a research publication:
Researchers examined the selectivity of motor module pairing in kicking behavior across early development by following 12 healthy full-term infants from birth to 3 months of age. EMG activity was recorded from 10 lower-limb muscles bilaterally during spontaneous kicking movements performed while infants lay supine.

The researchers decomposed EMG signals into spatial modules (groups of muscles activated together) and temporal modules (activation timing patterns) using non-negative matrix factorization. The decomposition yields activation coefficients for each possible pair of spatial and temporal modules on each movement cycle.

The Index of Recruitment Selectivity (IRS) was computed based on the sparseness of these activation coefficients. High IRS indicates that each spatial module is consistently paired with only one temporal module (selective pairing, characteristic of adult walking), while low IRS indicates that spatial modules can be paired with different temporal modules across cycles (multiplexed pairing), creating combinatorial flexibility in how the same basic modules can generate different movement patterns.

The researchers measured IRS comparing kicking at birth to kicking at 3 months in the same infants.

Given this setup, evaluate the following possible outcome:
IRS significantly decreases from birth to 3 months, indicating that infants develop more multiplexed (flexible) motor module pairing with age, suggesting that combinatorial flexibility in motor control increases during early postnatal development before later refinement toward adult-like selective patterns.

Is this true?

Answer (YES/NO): NO